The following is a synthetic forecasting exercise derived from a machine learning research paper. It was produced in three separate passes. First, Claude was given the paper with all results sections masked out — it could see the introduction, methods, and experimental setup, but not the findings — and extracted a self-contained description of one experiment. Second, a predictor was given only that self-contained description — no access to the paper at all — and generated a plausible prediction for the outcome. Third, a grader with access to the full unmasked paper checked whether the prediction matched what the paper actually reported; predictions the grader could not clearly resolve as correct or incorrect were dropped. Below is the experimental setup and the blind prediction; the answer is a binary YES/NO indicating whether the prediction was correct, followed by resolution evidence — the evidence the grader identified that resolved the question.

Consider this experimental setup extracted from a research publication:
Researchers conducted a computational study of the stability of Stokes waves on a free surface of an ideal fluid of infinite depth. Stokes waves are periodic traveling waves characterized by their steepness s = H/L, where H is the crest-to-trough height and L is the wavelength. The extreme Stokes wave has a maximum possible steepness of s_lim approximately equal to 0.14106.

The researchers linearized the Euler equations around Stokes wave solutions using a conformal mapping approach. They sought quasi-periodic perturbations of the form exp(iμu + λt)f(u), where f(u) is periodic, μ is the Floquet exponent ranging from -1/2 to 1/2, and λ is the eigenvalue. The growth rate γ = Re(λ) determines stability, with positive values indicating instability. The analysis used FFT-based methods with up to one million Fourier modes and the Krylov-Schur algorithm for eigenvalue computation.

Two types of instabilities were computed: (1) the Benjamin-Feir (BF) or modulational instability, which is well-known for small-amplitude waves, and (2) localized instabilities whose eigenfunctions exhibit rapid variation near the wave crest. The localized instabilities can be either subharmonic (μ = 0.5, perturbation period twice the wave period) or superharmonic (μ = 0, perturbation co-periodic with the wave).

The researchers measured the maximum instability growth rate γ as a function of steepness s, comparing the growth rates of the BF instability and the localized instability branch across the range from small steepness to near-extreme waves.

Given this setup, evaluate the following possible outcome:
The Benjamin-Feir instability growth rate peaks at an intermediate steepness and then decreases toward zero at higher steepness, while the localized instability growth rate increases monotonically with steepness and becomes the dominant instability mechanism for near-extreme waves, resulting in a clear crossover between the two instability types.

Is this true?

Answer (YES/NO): YES